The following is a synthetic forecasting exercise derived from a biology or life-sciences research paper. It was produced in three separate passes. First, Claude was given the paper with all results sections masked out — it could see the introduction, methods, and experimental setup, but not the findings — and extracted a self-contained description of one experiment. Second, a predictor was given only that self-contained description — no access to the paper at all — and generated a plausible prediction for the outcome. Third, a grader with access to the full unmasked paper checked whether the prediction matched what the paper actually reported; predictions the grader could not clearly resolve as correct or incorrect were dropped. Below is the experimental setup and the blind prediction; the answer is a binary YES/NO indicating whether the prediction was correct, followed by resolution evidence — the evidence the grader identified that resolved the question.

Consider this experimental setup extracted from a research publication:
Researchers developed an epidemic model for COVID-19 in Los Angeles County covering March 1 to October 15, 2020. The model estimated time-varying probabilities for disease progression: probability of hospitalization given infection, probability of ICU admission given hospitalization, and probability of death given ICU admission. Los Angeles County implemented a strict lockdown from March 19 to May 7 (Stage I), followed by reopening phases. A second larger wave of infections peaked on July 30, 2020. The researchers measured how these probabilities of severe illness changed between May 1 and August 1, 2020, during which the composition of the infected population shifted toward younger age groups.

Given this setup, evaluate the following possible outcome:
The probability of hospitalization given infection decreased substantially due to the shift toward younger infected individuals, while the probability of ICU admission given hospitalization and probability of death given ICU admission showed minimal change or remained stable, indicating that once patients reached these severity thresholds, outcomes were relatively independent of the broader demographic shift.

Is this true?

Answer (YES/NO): NO